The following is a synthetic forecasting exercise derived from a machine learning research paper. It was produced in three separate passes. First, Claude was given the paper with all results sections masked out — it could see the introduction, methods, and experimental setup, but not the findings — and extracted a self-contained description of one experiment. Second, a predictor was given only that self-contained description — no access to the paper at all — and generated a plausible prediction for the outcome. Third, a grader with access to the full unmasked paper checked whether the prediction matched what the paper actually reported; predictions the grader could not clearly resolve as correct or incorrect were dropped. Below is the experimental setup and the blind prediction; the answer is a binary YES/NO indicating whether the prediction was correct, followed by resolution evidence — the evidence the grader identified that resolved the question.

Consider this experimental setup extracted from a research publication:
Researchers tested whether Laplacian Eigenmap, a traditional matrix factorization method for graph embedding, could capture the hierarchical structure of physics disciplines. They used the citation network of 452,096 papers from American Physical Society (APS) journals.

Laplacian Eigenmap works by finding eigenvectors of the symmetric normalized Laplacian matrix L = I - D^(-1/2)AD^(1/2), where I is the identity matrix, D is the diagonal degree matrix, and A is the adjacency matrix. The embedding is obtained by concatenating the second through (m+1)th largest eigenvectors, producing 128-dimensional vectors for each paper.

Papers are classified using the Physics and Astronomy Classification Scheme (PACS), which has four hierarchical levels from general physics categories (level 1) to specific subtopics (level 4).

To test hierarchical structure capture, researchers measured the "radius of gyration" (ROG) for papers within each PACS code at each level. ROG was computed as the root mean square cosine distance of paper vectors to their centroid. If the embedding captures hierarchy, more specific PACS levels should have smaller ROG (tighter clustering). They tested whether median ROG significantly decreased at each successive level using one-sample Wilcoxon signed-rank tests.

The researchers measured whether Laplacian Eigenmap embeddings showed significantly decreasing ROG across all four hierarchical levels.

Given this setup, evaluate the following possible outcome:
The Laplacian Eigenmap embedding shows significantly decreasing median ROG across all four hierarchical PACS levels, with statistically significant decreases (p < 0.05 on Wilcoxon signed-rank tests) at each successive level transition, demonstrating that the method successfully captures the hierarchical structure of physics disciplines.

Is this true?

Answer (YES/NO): YES